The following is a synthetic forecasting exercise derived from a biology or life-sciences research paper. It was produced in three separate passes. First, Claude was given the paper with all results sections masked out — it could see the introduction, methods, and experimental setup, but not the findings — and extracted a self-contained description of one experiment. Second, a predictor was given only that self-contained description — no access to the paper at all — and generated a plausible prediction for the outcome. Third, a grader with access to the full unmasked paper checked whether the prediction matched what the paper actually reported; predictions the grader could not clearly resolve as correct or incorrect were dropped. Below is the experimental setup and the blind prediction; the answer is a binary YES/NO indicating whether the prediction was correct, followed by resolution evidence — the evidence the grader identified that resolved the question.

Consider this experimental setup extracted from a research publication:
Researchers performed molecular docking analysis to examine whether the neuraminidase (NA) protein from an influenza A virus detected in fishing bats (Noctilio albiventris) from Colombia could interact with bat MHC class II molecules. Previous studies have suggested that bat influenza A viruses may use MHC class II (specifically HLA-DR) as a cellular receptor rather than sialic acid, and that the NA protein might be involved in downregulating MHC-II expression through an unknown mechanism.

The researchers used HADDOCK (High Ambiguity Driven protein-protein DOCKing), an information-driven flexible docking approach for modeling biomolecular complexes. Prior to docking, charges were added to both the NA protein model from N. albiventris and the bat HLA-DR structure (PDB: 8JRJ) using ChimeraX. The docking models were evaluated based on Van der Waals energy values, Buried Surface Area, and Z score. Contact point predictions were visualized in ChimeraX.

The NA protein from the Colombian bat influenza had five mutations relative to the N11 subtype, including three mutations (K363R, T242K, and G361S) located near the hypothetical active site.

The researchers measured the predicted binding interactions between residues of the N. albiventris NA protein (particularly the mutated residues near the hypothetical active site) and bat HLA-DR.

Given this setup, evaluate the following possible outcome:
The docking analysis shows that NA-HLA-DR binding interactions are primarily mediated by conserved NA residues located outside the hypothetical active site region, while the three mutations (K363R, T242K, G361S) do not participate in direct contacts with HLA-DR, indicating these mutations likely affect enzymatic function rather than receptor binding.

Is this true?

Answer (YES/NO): NO